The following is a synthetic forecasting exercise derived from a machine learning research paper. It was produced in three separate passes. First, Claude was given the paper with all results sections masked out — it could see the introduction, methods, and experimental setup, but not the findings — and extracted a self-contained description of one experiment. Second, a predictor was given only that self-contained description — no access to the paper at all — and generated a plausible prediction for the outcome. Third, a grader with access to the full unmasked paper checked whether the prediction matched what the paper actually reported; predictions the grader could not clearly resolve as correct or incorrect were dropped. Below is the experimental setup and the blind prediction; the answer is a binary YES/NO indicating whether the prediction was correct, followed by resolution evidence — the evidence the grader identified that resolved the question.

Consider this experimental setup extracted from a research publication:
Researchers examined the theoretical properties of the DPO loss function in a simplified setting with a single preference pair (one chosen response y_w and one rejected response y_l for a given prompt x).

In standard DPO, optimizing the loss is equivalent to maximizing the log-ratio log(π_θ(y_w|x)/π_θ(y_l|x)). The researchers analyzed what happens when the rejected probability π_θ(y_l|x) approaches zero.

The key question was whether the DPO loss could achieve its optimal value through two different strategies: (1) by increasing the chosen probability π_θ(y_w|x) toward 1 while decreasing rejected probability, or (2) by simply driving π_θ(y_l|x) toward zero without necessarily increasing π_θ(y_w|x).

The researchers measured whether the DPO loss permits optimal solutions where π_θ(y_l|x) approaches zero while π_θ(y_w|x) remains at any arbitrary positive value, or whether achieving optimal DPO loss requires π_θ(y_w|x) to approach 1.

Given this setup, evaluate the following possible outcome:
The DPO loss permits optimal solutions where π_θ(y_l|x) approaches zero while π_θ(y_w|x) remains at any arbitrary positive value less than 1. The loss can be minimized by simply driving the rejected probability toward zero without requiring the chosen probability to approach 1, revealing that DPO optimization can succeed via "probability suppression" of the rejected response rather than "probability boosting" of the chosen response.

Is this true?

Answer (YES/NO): YES